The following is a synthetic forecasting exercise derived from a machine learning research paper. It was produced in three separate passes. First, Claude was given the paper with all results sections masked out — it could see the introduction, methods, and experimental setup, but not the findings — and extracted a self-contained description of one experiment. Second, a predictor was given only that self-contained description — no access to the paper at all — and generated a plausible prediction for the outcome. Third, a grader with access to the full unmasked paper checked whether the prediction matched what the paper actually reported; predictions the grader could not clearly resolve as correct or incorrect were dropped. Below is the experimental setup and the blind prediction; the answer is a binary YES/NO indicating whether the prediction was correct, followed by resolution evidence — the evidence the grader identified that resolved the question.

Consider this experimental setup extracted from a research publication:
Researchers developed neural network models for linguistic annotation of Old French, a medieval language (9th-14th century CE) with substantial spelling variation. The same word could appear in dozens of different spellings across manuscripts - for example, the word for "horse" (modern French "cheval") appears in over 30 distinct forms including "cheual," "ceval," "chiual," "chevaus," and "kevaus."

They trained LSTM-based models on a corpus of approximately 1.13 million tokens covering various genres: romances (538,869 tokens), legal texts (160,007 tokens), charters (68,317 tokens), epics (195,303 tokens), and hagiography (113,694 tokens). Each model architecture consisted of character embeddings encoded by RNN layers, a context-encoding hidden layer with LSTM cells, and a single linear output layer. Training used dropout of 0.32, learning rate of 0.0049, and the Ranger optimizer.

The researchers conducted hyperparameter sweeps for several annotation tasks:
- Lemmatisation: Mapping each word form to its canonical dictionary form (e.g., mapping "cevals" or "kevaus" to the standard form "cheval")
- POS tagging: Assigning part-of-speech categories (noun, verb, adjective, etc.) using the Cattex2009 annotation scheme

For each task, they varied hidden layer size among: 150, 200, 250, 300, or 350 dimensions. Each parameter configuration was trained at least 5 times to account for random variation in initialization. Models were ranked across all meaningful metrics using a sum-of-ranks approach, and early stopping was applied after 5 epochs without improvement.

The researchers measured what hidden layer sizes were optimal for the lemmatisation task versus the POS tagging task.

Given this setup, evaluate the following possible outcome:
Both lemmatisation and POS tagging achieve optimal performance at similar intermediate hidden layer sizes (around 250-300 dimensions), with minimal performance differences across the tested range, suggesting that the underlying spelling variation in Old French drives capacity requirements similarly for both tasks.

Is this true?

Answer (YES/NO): NO